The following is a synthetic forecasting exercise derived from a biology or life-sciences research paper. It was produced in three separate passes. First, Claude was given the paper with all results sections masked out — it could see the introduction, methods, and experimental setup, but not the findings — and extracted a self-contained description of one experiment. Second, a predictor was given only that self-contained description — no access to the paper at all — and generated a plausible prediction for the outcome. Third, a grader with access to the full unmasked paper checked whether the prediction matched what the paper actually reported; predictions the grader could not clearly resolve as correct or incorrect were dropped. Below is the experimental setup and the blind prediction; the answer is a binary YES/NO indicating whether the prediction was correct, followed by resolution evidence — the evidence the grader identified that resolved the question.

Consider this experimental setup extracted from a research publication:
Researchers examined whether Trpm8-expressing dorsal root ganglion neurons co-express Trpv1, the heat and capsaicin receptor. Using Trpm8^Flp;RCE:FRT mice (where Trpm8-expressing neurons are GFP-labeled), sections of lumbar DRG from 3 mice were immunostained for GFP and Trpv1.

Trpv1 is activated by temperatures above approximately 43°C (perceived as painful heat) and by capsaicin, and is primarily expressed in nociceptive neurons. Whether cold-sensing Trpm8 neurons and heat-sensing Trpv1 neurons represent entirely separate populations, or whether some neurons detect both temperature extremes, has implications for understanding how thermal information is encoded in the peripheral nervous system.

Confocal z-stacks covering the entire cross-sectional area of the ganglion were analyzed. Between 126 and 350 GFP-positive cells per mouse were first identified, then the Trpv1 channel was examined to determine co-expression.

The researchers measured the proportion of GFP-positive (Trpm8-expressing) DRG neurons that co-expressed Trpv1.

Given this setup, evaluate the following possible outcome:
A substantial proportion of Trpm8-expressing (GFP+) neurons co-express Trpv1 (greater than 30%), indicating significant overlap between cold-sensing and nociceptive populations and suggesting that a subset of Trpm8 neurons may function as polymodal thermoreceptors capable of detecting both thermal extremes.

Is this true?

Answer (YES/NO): NO